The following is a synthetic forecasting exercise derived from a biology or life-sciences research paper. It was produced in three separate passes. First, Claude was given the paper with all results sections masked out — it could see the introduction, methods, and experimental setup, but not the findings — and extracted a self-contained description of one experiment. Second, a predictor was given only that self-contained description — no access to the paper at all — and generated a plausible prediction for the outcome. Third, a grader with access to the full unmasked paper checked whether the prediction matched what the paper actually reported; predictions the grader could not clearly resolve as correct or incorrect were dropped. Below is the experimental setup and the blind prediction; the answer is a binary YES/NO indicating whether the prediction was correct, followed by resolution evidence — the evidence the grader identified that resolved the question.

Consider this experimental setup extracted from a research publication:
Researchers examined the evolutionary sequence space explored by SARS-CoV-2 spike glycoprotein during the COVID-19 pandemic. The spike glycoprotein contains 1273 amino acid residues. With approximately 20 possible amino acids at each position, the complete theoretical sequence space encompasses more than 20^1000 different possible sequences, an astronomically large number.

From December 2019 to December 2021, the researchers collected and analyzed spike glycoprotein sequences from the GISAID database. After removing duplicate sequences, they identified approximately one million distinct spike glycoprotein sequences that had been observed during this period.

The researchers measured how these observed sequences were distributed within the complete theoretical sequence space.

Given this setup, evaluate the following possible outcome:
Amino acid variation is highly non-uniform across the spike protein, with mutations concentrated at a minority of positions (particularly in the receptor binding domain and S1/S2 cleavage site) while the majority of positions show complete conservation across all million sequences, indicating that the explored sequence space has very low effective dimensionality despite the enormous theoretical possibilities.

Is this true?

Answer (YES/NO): NO